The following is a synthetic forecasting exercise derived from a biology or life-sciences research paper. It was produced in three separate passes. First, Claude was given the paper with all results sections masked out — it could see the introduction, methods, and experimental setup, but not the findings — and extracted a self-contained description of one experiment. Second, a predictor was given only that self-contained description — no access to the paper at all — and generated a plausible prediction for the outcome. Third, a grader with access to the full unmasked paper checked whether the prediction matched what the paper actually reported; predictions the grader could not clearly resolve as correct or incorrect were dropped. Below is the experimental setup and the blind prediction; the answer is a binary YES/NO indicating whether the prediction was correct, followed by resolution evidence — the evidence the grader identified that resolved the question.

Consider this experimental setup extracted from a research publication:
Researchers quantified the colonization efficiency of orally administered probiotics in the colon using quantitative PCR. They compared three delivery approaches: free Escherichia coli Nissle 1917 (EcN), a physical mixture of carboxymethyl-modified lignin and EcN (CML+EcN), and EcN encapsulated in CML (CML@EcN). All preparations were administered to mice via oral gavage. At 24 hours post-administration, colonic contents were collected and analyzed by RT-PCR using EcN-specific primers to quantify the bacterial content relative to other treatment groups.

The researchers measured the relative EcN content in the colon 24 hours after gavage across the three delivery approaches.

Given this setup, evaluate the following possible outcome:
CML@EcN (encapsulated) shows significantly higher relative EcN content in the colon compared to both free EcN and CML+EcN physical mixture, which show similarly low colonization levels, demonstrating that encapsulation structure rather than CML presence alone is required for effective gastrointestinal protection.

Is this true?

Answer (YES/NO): YES